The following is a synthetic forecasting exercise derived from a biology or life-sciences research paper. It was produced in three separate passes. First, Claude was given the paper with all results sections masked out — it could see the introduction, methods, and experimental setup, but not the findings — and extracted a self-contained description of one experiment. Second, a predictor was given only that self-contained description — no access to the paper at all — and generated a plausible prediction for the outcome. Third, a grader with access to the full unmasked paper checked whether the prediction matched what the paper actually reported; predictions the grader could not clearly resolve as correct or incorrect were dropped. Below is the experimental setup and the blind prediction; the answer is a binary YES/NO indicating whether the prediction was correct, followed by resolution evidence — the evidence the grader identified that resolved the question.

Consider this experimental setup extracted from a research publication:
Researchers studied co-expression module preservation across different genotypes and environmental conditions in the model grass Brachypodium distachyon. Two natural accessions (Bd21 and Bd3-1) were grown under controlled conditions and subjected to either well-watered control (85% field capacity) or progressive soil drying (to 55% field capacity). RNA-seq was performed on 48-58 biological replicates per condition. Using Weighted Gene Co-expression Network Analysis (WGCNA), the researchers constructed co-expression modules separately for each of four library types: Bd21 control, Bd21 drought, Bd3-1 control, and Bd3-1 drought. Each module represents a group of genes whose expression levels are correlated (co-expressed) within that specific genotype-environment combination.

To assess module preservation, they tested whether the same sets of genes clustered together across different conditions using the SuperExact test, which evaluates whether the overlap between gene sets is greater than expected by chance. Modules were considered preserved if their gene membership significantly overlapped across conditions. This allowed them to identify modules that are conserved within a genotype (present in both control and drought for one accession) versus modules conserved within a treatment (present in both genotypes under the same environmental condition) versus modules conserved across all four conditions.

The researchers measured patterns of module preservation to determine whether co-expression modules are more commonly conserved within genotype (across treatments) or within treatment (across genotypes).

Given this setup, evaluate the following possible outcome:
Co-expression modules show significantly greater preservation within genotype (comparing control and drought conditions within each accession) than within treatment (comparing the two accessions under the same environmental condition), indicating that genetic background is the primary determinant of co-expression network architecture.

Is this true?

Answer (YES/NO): NO